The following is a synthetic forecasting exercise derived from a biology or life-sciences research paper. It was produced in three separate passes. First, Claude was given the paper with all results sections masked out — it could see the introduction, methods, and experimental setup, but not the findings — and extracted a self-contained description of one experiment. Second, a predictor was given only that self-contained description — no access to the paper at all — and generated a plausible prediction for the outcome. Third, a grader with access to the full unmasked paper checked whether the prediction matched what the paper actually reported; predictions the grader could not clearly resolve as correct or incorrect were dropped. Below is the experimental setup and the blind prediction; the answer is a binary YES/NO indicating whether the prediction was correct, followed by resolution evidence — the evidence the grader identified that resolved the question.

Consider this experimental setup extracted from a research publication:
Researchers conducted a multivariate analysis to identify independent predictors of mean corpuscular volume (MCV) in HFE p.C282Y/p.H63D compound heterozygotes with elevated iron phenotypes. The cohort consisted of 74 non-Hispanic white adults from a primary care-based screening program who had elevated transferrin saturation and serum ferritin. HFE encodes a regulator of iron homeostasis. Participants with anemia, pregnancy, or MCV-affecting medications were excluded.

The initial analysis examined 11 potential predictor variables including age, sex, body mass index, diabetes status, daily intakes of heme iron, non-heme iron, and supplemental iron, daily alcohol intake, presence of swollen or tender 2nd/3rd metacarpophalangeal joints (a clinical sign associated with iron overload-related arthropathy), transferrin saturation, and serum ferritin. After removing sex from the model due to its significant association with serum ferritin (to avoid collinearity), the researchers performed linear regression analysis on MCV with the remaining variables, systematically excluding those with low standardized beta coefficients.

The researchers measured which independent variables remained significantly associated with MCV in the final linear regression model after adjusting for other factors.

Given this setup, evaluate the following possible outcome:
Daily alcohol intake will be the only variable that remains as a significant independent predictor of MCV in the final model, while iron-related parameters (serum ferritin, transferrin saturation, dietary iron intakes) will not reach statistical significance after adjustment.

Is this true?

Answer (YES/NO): NO